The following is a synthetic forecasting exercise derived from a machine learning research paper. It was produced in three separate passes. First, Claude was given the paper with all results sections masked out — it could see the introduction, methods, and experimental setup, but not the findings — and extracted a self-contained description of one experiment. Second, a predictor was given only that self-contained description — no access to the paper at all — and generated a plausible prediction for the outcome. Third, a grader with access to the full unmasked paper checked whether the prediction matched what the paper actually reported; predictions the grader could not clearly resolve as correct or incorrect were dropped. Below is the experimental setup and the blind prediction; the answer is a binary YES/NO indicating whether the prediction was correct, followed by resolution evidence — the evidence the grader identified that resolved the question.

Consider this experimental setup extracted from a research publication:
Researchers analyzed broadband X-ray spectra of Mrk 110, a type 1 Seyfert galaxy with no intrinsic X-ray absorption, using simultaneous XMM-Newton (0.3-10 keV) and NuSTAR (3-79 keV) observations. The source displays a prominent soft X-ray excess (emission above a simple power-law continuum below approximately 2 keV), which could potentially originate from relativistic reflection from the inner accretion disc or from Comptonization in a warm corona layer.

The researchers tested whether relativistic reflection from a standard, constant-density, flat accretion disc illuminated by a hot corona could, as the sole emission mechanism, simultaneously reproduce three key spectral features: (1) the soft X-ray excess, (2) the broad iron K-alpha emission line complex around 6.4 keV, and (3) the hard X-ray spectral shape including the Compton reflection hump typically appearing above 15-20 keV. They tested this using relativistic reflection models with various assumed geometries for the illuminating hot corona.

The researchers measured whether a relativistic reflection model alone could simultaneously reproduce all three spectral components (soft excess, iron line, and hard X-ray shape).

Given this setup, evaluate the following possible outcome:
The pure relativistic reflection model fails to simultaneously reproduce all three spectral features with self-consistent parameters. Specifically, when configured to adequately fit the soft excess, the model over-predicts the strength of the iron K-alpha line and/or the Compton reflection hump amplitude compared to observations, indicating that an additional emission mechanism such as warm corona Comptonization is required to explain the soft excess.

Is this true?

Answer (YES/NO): YES